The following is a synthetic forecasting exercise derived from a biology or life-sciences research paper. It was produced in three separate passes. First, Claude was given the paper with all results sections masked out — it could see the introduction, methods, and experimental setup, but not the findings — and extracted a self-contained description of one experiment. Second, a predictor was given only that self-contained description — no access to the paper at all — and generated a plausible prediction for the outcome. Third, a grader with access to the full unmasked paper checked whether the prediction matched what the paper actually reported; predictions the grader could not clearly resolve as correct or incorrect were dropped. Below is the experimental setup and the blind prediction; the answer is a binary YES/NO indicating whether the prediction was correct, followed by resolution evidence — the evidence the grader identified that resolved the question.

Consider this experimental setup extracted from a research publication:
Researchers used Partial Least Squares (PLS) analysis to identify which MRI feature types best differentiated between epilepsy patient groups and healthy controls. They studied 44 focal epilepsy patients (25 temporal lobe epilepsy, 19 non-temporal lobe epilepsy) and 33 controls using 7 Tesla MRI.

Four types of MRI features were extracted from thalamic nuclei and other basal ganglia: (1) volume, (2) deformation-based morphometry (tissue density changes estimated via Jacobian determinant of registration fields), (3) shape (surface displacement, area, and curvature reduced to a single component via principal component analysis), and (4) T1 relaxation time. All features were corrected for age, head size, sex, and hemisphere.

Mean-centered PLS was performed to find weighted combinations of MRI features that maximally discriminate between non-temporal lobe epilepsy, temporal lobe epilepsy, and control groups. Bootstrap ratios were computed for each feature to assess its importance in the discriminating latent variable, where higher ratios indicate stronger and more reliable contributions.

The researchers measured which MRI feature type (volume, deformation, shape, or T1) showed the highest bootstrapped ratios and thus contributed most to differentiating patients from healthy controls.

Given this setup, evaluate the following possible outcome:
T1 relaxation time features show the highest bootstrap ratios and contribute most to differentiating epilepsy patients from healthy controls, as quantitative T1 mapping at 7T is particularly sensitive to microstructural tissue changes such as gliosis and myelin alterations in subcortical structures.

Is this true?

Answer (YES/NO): NO